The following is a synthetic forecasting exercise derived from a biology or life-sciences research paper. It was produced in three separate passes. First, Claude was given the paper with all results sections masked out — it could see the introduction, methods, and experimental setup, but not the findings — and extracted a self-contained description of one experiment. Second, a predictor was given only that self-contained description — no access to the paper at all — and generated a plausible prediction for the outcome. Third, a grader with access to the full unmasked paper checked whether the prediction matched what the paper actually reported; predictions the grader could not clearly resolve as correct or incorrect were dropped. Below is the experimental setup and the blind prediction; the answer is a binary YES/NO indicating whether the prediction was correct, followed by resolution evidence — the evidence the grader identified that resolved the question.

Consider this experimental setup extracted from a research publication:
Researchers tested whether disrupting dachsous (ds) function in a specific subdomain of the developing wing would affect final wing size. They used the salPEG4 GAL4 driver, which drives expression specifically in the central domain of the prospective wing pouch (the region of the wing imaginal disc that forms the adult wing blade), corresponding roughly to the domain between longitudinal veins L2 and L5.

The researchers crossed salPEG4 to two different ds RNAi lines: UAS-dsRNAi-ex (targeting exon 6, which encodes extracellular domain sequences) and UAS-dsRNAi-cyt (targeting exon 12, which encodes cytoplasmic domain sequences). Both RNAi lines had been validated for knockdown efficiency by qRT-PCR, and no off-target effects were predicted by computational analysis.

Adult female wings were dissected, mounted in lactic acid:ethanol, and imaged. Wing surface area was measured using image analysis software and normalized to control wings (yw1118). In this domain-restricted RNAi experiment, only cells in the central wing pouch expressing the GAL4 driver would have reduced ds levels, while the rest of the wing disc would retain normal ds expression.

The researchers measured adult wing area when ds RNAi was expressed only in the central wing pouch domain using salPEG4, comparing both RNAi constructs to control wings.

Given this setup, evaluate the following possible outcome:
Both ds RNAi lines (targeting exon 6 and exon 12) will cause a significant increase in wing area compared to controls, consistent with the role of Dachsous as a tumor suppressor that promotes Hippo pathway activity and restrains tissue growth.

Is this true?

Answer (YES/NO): NO